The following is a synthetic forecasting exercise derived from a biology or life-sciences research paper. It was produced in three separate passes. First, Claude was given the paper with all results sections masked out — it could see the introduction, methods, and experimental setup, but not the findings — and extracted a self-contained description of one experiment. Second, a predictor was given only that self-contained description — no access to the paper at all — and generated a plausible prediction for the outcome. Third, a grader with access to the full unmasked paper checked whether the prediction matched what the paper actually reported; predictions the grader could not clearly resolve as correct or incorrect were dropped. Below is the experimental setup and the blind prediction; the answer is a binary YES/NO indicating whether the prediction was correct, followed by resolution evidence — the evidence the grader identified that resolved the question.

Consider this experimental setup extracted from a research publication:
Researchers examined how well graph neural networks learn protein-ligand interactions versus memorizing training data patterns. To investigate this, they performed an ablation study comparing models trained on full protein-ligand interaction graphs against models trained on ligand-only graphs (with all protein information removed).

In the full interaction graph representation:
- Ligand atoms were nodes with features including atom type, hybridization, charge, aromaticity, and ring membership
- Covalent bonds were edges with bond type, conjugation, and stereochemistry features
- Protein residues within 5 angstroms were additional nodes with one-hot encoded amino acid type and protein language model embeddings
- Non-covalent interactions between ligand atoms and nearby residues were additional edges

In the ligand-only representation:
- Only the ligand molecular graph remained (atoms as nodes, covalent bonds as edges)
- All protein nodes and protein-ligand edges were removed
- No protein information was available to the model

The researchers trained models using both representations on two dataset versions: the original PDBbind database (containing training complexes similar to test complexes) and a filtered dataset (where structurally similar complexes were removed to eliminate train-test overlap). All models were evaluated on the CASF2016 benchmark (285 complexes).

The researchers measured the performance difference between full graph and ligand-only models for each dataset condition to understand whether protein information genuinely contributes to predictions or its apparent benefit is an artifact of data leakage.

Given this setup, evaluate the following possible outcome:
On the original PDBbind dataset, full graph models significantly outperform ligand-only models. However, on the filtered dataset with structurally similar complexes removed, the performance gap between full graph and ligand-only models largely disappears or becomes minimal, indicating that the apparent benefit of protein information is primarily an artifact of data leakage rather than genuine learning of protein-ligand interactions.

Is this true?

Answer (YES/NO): NO